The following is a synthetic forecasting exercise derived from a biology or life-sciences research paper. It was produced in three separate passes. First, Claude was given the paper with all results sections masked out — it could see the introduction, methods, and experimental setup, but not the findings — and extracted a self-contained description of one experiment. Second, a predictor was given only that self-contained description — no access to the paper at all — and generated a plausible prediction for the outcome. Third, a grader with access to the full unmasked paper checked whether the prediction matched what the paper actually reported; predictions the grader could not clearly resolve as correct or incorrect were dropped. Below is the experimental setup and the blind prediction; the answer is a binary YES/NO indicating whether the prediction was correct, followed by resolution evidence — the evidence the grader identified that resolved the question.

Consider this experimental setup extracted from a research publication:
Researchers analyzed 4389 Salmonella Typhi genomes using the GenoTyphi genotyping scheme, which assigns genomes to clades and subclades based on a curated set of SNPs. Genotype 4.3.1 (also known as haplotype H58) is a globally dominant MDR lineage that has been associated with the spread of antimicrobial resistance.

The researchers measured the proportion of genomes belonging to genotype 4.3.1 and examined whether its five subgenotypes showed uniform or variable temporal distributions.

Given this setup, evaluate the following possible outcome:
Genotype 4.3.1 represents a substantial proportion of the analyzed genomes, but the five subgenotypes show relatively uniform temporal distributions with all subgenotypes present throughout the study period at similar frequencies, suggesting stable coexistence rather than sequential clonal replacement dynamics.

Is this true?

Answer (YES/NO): NO